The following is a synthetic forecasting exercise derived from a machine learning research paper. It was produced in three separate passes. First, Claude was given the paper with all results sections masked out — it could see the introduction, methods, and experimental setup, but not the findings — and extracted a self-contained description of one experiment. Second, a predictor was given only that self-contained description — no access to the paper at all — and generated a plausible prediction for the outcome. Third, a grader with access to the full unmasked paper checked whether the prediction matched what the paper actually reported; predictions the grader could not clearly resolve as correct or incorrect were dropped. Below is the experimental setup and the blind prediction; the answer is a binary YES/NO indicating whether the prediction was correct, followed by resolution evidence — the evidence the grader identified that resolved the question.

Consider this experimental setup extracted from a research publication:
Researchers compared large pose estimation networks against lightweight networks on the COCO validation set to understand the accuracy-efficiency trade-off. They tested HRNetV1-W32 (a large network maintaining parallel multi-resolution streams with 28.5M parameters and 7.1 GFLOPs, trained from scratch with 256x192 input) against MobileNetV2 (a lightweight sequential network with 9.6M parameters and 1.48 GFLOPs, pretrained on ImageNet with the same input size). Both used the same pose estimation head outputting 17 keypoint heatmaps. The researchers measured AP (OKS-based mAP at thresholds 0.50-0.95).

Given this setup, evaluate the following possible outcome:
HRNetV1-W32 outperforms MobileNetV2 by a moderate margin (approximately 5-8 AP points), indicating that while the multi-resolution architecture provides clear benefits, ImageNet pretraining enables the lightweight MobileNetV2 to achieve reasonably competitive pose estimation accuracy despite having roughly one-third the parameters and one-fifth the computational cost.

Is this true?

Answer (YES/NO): NO